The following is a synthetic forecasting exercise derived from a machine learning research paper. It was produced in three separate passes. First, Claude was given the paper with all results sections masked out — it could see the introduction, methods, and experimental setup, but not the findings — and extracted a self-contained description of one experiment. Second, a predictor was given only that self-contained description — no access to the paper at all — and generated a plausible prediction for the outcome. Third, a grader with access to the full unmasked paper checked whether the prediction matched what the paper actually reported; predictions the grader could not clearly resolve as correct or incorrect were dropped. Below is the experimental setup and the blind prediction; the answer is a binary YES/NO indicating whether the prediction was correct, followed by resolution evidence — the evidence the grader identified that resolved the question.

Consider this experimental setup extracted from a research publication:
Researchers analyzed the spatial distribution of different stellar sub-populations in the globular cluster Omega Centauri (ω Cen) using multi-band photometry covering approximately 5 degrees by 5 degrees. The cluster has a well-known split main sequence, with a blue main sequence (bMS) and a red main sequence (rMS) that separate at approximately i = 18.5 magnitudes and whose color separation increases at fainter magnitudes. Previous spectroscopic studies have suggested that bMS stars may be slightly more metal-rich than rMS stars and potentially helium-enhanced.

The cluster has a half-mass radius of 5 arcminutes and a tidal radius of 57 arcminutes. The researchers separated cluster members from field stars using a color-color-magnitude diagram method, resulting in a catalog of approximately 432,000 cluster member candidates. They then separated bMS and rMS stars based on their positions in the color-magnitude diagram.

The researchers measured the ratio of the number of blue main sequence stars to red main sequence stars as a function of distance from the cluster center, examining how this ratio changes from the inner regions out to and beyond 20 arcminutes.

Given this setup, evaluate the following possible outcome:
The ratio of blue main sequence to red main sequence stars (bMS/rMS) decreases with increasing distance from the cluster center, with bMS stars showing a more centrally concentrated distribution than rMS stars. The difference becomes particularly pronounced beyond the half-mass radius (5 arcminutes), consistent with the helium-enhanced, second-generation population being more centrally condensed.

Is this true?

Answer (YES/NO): NO